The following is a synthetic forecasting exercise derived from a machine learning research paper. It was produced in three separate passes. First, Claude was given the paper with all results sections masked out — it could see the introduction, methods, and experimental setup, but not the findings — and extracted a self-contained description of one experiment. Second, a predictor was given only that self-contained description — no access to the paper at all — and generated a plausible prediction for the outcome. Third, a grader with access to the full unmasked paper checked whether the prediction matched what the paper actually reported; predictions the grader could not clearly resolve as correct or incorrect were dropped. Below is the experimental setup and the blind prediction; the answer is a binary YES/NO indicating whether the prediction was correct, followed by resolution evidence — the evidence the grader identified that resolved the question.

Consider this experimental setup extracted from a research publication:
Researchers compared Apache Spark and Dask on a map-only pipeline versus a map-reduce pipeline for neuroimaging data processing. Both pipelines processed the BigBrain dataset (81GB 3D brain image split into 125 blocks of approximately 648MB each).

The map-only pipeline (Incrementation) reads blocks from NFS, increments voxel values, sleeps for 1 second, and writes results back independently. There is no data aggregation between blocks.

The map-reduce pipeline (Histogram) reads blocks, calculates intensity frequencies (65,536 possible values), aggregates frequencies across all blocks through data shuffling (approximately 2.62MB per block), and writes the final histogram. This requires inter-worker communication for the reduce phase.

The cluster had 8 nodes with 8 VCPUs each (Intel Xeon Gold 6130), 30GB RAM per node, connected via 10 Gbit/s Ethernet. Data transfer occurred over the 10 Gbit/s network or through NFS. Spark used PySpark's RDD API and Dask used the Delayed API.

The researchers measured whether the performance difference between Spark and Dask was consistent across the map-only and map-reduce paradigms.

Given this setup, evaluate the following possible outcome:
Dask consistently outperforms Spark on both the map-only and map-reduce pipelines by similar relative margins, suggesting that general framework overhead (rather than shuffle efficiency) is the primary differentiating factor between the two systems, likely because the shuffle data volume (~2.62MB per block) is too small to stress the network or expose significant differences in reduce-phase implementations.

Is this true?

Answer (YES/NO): NO